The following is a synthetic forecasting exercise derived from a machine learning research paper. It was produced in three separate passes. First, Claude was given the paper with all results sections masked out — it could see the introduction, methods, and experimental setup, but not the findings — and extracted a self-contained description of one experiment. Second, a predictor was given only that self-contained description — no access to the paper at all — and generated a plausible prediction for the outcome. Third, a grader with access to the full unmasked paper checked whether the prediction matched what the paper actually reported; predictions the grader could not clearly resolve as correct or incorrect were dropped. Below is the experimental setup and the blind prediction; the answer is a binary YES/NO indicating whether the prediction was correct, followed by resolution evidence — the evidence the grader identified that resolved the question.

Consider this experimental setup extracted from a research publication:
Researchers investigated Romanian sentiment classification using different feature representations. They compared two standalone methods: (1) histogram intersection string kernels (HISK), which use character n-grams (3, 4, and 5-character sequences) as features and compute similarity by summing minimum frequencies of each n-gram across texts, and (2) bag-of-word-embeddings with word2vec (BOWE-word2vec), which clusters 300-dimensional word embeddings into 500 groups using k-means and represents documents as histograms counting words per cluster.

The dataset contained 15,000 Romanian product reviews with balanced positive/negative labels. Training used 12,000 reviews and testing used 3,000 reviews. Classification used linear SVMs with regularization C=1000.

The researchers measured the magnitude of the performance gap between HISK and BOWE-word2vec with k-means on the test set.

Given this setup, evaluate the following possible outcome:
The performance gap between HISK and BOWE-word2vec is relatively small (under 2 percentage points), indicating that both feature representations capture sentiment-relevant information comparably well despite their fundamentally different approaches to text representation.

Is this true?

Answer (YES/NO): NO